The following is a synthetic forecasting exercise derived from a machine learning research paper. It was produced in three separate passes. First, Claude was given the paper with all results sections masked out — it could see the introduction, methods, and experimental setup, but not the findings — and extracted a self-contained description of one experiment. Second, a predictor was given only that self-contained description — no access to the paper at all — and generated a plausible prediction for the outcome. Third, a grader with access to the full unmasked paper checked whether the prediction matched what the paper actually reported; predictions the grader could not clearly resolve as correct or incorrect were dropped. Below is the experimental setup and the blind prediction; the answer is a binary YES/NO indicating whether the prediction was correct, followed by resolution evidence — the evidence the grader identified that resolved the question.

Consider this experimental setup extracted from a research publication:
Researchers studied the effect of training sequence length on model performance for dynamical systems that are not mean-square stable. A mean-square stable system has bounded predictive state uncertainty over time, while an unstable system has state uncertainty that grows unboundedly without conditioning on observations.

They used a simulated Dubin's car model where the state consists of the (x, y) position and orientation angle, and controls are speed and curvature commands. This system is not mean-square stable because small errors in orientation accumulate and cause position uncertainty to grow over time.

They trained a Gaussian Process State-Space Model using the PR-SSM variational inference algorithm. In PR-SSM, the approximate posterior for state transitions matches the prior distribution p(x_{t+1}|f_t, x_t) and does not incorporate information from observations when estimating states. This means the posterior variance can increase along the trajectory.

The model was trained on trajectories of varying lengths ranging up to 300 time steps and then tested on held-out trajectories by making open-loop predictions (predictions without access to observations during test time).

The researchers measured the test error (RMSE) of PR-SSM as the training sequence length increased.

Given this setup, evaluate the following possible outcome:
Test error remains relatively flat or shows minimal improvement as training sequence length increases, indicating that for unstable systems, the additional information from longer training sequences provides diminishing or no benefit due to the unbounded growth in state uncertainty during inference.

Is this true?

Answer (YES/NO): NO